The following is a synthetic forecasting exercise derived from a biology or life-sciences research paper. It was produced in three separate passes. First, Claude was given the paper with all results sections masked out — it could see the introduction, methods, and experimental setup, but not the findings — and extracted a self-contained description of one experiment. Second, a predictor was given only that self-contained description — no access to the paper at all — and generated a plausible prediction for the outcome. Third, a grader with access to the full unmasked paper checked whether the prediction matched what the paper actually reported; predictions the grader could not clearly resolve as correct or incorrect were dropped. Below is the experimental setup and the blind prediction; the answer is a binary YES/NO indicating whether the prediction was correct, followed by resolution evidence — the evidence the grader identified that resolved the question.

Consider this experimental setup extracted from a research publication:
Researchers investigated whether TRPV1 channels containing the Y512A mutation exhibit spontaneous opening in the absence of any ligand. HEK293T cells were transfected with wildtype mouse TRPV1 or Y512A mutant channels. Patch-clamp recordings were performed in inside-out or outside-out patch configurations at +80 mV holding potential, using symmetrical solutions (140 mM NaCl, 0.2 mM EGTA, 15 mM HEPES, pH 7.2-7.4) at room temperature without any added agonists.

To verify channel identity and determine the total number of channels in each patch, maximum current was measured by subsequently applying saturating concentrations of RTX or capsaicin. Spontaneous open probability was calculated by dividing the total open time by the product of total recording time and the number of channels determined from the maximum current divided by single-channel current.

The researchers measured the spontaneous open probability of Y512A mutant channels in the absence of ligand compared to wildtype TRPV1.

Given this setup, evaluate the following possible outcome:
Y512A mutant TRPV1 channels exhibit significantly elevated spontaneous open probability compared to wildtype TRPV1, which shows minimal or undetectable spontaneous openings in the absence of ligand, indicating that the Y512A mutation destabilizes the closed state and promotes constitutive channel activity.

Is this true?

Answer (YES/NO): NO